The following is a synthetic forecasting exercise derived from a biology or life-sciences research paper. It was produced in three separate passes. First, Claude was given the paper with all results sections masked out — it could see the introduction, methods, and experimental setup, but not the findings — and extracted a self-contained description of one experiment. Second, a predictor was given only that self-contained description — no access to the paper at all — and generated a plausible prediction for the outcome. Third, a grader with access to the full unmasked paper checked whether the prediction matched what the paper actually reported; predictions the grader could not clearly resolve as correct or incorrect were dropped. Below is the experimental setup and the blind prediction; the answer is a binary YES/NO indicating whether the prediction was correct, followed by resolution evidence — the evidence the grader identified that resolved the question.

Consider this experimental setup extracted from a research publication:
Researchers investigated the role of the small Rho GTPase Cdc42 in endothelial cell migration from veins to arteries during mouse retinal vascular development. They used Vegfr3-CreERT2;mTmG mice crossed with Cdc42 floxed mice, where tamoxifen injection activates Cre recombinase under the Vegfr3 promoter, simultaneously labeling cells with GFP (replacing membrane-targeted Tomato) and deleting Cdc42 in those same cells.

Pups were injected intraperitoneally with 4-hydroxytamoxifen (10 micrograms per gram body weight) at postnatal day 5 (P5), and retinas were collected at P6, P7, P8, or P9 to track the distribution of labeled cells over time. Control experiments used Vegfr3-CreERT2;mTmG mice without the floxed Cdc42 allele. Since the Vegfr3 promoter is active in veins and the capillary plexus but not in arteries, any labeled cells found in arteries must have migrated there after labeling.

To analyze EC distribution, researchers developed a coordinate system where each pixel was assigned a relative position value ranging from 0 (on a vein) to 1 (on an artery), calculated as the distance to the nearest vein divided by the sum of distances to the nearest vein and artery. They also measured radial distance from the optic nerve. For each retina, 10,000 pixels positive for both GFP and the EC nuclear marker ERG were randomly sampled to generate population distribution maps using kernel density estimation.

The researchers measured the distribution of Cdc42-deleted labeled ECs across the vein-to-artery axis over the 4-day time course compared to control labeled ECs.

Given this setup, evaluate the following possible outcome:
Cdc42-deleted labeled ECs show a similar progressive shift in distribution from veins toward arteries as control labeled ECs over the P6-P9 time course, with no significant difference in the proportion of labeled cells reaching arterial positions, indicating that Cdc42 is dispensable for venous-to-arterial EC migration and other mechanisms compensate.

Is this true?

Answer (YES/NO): NO